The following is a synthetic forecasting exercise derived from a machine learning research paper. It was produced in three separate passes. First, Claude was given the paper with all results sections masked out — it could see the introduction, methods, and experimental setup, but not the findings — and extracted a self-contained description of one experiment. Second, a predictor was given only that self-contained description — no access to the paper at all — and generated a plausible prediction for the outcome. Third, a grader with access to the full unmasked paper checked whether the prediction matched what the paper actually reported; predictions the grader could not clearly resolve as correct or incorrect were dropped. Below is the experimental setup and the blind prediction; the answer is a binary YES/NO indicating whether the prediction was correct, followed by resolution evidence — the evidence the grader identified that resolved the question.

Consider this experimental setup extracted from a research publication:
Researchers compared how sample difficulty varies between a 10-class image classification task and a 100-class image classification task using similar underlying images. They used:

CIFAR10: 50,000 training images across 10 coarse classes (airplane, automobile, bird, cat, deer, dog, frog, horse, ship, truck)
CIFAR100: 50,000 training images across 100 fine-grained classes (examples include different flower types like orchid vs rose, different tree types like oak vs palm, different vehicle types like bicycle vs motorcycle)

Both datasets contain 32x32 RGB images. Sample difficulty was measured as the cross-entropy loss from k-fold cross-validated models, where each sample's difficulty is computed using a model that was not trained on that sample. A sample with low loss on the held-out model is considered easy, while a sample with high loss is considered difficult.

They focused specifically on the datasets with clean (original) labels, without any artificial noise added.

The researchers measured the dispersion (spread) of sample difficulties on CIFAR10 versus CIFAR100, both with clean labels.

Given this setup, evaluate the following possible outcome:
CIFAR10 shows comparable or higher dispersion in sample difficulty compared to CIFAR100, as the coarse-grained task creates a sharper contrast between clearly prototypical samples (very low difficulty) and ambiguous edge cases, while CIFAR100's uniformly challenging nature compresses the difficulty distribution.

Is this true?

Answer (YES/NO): NO